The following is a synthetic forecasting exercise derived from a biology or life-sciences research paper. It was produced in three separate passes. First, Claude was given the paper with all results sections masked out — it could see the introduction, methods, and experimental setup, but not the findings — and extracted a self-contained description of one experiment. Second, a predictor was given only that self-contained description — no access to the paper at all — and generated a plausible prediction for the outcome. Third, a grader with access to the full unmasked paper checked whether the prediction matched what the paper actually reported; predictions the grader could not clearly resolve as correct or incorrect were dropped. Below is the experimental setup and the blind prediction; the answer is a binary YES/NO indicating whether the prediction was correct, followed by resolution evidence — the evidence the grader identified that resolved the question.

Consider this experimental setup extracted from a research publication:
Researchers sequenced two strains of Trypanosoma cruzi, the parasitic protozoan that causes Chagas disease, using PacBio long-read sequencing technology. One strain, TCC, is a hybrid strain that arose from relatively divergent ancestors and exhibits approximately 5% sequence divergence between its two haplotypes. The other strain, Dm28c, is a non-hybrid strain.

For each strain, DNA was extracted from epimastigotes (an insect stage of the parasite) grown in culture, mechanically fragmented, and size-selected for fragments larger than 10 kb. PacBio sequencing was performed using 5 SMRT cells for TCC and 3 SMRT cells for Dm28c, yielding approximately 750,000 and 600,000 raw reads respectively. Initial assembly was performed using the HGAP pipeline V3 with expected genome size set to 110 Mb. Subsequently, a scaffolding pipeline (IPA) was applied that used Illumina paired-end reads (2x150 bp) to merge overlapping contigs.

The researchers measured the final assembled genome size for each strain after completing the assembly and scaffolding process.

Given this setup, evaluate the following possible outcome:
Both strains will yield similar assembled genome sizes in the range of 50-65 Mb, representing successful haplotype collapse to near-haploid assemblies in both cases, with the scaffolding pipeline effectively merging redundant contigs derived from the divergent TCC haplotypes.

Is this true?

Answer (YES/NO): NO